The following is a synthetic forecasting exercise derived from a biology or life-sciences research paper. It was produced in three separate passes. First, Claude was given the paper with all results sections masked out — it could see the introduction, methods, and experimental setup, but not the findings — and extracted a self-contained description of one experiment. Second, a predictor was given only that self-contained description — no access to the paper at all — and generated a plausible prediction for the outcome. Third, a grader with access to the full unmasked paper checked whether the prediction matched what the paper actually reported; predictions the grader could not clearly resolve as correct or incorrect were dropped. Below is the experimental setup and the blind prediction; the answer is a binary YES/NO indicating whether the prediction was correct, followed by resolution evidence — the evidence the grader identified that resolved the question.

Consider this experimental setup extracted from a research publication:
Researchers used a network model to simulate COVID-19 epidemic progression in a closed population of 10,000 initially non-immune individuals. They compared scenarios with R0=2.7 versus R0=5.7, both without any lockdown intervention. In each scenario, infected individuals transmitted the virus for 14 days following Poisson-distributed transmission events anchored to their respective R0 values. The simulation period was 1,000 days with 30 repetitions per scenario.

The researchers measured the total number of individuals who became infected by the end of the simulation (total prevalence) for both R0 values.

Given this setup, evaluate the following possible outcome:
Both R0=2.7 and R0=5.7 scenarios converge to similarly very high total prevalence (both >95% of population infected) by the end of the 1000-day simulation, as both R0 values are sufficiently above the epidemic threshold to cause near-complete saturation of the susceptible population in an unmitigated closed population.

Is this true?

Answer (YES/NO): NO